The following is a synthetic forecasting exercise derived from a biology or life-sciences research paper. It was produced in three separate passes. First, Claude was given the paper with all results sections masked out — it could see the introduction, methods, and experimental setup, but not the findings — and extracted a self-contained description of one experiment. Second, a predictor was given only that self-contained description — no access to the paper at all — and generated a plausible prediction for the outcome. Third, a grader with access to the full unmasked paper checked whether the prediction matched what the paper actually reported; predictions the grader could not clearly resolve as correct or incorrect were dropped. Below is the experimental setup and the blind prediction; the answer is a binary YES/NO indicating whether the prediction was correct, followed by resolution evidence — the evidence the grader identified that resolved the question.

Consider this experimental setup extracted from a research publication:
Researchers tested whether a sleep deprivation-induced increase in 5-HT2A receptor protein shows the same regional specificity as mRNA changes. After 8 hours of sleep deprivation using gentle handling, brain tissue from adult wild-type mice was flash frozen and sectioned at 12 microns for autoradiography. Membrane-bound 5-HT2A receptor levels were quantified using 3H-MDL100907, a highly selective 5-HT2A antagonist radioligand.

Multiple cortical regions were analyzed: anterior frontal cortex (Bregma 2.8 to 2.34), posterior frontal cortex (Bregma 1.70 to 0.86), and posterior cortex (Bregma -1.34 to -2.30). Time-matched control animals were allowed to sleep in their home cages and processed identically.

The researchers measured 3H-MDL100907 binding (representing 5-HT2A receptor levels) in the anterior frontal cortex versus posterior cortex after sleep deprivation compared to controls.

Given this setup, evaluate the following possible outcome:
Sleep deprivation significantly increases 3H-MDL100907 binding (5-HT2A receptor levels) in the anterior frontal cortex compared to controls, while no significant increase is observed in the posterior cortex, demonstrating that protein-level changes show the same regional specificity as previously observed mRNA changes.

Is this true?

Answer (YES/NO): NO